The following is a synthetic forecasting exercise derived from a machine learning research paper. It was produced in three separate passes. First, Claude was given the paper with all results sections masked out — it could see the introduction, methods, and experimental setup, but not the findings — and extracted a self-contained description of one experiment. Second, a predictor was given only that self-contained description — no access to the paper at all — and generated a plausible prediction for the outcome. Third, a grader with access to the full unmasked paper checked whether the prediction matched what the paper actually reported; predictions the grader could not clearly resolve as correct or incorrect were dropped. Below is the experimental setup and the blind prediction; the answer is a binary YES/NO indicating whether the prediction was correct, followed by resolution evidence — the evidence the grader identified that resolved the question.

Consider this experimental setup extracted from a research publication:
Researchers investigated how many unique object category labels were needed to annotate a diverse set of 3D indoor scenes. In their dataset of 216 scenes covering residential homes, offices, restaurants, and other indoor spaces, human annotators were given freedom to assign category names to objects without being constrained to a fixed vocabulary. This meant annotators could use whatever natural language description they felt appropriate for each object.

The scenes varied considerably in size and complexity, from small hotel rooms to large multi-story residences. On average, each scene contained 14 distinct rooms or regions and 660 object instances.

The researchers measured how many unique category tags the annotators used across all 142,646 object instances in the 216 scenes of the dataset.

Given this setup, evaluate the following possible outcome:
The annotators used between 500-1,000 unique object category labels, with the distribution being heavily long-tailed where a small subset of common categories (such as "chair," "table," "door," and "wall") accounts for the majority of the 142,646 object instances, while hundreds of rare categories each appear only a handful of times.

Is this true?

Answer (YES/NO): NO